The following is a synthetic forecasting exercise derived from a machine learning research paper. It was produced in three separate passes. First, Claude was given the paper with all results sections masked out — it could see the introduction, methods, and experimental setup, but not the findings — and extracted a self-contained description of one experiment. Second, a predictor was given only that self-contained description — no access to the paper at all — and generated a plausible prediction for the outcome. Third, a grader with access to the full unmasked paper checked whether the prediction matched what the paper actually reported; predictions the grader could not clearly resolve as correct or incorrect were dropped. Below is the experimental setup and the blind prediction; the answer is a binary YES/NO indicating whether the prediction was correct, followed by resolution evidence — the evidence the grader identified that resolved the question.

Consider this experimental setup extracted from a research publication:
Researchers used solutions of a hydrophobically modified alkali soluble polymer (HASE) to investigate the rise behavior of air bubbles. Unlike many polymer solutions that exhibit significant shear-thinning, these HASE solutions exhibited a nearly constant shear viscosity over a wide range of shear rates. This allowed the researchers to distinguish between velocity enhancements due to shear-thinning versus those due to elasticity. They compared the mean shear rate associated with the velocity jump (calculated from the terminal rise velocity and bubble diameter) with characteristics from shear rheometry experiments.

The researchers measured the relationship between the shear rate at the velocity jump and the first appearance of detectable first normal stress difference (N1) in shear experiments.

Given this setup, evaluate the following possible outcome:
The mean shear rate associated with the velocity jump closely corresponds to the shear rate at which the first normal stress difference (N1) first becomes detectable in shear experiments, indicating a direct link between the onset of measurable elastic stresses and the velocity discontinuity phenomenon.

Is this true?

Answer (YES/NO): YES